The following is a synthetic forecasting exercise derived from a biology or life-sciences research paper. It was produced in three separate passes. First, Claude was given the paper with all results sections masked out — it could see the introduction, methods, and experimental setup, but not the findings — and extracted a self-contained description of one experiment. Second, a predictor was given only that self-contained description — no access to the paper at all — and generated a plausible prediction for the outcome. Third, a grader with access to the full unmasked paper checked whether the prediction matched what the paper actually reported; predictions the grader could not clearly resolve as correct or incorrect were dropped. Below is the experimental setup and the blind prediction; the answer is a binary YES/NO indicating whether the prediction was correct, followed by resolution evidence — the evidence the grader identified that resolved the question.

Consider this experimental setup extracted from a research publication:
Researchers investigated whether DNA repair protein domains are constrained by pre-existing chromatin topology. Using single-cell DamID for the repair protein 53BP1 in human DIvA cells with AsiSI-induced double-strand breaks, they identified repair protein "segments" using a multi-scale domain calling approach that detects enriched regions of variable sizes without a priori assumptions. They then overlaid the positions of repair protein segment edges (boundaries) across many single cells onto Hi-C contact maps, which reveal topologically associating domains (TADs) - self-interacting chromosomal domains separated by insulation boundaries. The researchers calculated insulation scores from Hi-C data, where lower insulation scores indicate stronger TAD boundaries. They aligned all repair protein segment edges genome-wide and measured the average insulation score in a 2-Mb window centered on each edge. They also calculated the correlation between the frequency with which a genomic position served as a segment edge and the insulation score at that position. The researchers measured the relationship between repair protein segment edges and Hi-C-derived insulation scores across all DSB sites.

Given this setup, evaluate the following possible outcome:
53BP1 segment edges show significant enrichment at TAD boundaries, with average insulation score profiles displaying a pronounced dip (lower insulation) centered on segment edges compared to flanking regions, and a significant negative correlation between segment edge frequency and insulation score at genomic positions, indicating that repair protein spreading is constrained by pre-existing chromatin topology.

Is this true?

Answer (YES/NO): YES